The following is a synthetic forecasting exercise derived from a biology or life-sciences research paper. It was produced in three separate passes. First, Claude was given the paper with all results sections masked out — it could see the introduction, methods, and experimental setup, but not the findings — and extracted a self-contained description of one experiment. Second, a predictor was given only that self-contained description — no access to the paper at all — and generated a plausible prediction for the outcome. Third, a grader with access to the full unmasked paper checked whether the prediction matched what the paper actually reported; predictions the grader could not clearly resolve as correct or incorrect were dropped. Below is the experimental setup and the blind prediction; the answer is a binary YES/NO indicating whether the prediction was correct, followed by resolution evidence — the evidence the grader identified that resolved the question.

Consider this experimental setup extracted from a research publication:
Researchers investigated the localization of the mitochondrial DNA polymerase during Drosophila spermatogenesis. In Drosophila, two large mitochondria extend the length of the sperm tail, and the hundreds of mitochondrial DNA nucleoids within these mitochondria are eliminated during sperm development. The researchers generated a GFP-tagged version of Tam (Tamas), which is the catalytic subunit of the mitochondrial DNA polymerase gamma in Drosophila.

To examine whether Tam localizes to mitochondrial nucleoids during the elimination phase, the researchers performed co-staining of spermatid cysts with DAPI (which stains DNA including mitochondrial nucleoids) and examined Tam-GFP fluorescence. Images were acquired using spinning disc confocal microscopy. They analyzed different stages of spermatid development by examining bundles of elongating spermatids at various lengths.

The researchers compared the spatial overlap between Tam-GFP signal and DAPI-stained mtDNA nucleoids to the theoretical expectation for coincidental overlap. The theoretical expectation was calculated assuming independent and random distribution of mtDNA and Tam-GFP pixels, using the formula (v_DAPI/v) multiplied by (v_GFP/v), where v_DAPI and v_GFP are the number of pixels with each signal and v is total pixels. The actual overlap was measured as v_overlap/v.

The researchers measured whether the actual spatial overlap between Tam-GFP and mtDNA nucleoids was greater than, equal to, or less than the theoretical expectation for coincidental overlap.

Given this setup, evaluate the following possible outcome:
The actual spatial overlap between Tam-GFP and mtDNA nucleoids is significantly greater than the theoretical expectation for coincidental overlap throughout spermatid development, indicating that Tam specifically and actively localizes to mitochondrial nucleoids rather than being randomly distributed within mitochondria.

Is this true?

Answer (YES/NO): NO